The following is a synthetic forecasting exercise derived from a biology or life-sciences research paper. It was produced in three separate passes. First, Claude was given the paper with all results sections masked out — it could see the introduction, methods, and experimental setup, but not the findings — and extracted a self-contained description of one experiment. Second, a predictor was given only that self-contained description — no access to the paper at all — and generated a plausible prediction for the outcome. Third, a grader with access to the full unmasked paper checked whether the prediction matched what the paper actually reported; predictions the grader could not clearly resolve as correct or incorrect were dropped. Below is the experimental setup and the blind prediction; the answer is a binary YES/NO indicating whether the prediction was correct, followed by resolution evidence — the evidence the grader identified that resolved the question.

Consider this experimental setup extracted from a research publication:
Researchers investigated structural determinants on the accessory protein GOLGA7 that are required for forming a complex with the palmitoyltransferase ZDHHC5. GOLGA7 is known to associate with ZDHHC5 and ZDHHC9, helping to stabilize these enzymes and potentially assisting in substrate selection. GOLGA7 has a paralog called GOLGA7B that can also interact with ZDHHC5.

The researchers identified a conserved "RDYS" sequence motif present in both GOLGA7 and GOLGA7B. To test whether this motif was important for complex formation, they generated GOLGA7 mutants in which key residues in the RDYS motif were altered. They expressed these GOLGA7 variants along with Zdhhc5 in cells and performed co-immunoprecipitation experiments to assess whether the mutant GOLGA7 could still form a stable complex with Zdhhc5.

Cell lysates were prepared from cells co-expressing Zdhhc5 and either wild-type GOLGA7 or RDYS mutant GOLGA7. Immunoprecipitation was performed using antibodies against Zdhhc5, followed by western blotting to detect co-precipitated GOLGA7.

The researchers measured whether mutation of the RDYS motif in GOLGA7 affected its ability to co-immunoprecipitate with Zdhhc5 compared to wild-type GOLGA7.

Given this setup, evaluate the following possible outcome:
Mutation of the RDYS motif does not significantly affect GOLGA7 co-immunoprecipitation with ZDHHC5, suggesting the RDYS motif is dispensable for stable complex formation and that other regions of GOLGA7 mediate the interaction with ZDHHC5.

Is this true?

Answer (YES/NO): NO